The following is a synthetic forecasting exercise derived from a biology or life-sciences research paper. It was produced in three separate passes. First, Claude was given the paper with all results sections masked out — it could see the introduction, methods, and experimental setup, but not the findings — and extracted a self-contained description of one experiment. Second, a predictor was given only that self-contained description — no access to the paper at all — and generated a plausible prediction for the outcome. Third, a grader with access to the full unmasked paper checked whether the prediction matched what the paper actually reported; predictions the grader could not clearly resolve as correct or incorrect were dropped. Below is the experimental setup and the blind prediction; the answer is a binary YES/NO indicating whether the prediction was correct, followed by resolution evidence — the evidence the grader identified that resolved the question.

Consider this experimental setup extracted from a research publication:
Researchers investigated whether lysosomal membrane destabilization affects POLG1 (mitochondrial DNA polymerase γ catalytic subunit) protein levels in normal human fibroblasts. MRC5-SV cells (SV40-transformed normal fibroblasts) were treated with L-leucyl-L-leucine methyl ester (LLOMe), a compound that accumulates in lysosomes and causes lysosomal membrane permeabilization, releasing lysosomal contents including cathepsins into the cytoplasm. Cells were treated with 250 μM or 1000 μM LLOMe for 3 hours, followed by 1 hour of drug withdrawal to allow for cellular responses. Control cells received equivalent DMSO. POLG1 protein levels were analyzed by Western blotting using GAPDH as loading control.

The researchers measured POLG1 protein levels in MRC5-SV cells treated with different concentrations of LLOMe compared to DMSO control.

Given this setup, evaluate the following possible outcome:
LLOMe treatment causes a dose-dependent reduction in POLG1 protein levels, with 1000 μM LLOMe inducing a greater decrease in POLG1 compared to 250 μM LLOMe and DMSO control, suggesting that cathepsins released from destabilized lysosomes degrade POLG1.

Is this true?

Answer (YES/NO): YES